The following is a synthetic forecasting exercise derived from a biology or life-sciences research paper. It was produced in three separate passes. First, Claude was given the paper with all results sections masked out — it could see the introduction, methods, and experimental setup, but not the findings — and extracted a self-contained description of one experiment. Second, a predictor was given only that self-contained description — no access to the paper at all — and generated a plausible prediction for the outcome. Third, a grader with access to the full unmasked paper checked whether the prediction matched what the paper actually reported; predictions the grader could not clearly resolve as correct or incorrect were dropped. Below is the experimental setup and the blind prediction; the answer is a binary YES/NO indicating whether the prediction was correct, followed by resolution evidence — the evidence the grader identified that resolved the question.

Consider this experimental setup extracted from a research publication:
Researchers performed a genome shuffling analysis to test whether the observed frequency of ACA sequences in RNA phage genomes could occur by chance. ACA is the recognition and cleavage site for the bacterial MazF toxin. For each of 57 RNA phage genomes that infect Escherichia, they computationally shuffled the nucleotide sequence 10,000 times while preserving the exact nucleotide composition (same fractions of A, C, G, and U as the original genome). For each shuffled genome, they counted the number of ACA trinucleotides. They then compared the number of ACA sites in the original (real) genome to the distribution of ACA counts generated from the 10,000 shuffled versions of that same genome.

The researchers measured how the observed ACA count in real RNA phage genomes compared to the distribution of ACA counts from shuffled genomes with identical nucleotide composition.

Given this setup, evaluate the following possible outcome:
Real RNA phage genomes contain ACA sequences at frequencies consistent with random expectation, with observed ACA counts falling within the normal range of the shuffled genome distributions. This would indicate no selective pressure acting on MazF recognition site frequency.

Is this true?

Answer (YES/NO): NO